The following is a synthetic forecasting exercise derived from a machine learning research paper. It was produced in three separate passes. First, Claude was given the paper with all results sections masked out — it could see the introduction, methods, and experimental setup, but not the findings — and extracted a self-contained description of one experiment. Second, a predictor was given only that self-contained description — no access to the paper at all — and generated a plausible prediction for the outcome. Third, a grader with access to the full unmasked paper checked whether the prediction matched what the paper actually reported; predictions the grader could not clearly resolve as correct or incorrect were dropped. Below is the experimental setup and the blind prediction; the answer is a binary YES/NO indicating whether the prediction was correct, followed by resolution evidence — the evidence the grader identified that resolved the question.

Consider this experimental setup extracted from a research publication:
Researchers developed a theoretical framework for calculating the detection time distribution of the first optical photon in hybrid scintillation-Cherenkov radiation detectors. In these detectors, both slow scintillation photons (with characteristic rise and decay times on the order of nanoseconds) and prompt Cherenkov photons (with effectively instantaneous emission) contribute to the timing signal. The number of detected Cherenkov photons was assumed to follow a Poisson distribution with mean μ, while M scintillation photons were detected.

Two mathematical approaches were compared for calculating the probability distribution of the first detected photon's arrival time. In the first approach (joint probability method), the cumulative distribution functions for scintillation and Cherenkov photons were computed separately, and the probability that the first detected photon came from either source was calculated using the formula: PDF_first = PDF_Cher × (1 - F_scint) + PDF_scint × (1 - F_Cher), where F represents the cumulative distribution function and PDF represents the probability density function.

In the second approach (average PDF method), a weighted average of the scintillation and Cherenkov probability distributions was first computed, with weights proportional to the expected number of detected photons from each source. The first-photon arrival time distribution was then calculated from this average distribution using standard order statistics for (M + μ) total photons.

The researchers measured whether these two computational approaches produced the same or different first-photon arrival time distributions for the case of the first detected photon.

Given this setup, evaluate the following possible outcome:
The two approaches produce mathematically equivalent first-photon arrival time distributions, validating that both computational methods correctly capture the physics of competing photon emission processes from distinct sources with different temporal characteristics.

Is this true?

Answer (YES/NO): YES